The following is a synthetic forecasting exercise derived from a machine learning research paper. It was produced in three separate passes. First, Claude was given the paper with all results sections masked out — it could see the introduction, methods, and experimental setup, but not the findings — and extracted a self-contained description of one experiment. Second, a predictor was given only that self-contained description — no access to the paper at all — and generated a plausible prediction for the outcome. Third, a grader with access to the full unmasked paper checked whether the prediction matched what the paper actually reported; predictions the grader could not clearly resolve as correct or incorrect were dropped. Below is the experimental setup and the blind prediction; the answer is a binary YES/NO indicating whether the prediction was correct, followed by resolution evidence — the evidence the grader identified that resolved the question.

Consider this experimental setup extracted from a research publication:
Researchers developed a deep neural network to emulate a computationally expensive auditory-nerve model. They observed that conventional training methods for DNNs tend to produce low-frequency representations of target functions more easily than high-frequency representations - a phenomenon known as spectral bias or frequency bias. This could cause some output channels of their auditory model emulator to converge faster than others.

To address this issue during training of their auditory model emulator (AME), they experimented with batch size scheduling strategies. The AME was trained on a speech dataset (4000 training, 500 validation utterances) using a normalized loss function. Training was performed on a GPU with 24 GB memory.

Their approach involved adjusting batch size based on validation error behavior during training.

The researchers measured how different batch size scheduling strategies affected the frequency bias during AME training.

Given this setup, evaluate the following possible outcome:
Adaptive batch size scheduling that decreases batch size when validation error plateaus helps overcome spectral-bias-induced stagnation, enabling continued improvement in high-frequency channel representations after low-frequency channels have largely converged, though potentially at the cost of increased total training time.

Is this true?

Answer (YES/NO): NO